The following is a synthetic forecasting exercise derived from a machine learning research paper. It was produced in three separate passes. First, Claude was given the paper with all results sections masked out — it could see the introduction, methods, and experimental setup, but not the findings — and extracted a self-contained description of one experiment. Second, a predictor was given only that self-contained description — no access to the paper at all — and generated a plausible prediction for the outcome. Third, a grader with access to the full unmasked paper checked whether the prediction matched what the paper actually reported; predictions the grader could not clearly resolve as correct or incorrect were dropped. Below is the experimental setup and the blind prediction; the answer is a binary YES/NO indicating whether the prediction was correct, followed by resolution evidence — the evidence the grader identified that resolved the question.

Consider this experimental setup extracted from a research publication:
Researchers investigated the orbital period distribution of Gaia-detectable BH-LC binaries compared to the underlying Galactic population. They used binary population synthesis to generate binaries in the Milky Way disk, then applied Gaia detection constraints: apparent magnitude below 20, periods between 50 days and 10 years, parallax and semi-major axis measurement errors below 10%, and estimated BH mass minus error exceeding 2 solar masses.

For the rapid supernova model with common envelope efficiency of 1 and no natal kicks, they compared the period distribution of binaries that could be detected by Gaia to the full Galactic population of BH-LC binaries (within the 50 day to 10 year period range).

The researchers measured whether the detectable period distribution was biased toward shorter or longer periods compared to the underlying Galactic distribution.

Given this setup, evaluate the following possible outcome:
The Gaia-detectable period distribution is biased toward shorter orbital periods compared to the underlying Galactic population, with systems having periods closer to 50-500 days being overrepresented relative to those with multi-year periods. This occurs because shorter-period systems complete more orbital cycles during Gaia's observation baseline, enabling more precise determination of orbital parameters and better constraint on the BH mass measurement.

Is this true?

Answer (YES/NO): NO